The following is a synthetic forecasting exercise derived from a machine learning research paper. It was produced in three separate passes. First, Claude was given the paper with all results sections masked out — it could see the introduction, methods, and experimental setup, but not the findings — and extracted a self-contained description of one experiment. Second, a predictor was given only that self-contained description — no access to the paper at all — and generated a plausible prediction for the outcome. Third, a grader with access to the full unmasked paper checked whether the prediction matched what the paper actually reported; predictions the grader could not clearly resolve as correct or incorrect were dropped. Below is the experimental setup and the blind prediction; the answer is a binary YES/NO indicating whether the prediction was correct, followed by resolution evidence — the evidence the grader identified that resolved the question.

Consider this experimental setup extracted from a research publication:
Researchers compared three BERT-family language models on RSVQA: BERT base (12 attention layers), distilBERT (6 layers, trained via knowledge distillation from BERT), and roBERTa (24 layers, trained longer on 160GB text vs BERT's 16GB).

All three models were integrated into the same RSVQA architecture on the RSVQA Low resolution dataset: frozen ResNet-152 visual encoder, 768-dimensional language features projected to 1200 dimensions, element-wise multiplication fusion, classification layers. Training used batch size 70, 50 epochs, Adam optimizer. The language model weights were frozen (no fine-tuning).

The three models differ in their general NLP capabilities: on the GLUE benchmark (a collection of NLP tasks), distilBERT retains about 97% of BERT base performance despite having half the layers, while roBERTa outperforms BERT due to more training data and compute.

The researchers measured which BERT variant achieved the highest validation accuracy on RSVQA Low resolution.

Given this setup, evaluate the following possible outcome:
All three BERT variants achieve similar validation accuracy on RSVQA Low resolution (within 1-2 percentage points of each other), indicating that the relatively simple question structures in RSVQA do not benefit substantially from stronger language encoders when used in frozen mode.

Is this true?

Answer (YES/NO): NO